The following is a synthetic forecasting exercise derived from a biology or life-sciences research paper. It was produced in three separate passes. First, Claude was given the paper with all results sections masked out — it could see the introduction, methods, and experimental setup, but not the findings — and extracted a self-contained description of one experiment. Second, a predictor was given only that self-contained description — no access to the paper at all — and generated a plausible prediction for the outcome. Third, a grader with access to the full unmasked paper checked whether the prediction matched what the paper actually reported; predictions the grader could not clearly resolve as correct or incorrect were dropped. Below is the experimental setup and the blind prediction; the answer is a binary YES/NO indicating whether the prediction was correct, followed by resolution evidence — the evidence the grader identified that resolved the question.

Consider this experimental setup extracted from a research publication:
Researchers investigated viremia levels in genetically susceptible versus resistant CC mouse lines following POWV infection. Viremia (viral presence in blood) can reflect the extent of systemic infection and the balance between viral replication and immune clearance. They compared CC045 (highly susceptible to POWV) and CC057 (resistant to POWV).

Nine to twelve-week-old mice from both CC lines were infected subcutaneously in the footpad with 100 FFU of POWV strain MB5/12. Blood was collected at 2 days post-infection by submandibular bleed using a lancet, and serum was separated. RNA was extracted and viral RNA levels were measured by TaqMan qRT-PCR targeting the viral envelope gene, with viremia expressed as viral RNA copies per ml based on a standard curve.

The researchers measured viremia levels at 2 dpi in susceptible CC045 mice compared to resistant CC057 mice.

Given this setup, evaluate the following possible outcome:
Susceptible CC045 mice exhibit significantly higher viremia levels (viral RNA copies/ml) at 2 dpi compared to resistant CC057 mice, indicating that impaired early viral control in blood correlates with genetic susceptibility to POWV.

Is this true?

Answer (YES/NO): NO